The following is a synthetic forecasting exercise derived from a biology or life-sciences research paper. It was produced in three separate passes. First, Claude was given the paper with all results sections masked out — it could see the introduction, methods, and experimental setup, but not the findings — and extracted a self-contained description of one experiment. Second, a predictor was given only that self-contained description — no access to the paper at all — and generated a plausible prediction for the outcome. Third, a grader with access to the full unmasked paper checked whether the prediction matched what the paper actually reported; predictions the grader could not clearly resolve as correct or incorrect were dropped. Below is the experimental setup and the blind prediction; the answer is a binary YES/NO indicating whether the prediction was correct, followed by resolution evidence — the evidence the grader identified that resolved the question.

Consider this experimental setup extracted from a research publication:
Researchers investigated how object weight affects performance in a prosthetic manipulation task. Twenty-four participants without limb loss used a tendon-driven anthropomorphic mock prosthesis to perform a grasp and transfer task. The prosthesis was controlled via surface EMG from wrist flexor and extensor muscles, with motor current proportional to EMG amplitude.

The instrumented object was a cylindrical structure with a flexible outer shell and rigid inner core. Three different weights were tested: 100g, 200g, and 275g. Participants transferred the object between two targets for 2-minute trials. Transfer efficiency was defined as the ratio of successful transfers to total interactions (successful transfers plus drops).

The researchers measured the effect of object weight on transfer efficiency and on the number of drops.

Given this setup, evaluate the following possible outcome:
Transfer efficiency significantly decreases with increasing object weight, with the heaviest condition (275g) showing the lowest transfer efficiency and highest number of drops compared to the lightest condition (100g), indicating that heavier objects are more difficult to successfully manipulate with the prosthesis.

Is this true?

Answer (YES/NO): NO